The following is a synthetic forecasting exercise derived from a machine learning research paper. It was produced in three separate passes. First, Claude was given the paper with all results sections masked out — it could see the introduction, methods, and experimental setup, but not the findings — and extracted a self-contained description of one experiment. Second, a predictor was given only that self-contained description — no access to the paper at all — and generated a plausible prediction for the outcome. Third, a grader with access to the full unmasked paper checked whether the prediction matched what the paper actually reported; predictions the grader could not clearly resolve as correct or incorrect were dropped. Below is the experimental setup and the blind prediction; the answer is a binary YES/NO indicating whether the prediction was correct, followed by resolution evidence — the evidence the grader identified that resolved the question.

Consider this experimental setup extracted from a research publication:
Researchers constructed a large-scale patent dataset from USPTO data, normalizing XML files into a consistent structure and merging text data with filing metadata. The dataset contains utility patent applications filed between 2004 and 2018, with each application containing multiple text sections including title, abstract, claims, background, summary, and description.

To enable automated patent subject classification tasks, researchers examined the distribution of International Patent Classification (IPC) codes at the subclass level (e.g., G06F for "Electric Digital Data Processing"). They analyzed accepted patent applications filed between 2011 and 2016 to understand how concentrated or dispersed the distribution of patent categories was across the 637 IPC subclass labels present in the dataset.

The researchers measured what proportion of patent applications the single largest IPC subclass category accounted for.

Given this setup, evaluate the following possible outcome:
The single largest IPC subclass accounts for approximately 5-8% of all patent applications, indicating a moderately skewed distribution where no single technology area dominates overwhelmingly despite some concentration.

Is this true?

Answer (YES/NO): NO